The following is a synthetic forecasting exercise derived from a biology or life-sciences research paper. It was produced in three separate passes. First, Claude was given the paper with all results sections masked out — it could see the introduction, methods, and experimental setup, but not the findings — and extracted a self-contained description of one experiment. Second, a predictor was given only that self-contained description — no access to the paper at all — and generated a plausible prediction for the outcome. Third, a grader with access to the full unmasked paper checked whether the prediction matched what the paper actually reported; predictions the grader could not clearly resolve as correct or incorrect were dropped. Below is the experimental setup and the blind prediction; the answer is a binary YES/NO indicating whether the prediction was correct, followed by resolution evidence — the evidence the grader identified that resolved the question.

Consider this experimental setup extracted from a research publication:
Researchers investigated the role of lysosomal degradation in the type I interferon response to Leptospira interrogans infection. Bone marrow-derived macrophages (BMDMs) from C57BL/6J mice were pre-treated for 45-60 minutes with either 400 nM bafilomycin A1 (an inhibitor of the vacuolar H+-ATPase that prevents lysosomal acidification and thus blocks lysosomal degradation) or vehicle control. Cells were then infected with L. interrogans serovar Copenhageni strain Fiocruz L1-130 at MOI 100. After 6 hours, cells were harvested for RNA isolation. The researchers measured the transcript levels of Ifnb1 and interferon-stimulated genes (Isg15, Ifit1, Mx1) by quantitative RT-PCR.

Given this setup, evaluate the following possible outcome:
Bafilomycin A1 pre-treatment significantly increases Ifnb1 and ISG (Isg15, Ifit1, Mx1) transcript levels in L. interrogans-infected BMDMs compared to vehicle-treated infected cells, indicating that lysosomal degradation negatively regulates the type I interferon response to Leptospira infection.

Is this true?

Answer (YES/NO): NO